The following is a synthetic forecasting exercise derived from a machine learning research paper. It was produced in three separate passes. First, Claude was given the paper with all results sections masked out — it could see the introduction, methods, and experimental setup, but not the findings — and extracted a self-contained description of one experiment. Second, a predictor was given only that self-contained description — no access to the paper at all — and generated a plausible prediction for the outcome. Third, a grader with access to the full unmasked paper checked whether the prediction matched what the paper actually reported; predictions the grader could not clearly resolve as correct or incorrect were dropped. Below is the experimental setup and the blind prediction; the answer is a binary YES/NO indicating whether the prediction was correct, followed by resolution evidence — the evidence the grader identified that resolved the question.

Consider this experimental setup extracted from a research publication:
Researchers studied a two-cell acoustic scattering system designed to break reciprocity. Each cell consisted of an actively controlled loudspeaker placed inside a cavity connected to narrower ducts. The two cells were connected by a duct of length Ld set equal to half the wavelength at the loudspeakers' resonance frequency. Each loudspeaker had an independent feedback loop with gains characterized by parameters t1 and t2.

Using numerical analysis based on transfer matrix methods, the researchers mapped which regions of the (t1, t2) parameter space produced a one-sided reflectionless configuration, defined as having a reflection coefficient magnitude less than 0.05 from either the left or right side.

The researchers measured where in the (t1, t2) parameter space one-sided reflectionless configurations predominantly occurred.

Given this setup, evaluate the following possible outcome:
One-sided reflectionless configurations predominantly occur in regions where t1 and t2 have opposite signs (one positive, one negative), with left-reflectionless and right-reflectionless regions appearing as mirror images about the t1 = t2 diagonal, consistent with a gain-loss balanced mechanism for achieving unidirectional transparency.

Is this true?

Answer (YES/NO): NO